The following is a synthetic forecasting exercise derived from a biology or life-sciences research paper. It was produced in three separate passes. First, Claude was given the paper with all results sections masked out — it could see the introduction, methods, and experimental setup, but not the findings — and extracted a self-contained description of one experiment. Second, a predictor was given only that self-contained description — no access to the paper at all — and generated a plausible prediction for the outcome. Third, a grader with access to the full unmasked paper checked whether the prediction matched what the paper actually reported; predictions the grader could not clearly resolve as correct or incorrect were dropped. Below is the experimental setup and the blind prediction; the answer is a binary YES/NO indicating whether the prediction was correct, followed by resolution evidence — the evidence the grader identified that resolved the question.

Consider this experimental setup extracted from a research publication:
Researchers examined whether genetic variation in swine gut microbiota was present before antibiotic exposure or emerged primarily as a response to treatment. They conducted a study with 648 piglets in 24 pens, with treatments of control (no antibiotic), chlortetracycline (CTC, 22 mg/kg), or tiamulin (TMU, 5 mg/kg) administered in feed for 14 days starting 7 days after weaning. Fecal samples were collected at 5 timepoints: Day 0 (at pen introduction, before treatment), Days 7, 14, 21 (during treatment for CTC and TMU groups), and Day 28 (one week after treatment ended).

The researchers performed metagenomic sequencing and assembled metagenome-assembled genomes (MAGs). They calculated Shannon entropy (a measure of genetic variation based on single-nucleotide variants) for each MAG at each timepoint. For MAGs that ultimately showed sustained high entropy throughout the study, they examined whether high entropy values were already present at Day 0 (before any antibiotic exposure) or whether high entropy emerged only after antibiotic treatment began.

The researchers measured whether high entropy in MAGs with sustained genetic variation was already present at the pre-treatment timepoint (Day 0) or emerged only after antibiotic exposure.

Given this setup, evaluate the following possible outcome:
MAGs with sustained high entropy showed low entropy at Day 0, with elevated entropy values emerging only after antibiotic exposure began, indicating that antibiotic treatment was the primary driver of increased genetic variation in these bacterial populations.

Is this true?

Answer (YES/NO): NO